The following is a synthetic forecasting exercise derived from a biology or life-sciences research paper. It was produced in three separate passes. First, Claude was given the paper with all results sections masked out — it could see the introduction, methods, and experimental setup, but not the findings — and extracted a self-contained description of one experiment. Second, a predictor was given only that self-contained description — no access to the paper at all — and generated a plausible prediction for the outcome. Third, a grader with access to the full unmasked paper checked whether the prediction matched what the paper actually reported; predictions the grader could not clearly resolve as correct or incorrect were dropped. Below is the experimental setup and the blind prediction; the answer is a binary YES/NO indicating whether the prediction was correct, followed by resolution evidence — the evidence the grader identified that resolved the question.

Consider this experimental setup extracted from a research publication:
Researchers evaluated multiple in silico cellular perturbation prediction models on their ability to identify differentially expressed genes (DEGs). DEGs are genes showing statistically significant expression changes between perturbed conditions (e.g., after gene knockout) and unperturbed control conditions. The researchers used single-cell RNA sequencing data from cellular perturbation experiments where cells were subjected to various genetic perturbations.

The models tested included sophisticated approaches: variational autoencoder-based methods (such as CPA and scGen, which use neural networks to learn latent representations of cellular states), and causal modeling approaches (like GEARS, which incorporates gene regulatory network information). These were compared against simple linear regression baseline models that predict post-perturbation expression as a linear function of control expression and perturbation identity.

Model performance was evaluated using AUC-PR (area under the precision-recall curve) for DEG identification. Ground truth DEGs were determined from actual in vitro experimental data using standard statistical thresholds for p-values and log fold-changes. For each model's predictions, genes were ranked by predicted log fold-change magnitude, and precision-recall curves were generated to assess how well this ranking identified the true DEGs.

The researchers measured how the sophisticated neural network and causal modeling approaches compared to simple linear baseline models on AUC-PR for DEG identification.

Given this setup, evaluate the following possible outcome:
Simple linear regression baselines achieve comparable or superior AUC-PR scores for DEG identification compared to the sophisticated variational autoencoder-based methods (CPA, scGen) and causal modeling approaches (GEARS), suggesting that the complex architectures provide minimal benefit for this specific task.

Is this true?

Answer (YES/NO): YES